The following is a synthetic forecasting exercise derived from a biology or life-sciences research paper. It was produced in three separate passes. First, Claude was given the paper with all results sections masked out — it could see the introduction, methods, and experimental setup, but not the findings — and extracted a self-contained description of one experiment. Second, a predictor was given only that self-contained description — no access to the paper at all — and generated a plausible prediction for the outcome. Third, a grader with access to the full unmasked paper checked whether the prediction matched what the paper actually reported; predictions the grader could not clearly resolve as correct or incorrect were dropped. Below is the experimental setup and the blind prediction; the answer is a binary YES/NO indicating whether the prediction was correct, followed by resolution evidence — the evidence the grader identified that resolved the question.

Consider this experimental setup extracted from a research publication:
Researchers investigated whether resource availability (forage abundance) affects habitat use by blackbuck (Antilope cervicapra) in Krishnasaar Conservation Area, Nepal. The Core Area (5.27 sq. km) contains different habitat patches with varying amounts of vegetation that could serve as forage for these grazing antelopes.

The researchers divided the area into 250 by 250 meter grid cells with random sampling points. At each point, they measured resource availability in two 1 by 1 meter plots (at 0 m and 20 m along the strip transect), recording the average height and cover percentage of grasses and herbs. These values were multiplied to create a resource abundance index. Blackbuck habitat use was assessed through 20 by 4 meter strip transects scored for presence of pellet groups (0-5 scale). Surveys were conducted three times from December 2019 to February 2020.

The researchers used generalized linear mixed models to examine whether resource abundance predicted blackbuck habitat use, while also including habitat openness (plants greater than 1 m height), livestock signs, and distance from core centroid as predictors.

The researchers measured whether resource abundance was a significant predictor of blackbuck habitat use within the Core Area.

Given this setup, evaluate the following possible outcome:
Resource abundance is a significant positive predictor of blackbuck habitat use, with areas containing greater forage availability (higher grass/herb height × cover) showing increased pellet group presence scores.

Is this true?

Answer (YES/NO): NO